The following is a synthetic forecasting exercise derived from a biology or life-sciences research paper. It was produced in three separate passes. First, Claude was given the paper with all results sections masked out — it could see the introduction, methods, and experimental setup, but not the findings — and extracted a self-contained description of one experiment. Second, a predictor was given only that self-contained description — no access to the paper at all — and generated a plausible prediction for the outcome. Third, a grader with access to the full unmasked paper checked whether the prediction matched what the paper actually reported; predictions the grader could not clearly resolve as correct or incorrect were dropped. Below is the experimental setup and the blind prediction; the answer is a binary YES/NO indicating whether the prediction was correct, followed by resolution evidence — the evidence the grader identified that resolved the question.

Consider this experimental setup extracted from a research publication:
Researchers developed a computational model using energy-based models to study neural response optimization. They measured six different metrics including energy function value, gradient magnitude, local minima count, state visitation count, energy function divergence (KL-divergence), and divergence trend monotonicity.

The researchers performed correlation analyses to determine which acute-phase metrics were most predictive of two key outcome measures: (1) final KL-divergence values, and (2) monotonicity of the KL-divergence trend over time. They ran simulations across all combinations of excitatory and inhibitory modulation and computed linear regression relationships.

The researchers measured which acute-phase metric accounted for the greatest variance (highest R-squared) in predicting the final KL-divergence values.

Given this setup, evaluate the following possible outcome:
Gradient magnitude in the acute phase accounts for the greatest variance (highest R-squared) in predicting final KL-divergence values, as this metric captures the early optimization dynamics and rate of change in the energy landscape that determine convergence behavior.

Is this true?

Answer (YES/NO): NO